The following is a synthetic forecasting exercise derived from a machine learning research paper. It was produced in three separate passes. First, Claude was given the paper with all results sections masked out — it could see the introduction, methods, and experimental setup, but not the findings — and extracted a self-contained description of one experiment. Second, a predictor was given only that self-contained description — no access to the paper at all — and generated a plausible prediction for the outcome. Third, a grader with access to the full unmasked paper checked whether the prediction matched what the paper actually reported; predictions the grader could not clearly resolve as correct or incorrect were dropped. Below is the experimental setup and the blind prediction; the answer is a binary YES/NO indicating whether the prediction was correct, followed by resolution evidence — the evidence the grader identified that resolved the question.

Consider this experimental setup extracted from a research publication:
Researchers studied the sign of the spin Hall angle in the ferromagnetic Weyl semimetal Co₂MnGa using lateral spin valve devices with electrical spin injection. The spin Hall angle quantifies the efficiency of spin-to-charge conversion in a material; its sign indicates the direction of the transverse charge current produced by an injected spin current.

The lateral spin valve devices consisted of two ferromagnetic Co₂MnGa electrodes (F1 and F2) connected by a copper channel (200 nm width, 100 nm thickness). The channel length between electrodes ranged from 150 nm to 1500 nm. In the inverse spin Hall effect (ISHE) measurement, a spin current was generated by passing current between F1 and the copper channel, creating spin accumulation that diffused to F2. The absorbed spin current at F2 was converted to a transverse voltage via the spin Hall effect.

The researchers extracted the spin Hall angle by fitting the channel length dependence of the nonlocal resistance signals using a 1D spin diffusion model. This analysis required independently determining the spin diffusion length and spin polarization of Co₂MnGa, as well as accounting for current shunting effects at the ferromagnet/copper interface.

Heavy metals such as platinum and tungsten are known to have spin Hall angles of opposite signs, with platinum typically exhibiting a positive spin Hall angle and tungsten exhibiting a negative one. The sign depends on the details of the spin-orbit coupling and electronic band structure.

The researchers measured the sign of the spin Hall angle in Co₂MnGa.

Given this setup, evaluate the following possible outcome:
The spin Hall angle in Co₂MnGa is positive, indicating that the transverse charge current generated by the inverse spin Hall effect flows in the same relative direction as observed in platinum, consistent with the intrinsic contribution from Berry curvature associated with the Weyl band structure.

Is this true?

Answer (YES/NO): NO